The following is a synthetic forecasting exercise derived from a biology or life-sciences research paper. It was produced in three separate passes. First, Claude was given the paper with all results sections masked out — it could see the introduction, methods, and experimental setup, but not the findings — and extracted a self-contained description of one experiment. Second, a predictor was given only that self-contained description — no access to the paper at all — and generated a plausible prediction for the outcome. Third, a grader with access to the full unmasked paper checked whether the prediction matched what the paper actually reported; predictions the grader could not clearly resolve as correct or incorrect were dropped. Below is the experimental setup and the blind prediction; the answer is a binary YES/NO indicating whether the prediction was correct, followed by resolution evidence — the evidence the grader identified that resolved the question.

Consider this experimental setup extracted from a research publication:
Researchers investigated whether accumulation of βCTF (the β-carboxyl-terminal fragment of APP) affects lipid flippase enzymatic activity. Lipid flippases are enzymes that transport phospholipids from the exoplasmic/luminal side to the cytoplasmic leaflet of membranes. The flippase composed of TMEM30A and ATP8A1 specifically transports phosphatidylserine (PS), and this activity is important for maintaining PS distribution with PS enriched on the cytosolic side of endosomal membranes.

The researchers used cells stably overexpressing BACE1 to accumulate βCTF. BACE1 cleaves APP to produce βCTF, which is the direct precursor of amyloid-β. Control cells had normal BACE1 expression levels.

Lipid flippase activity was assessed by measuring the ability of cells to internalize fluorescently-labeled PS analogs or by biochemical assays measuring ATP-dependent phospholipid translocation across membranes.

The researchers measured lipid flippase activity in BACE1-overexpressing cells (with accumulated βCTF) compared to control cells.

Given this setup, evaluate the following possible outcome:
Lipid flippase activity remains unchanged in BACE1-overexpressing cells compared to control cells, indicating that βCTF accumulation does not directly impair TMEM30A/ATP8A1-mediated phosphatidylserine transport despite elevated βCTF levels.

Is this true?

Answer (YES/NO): NO